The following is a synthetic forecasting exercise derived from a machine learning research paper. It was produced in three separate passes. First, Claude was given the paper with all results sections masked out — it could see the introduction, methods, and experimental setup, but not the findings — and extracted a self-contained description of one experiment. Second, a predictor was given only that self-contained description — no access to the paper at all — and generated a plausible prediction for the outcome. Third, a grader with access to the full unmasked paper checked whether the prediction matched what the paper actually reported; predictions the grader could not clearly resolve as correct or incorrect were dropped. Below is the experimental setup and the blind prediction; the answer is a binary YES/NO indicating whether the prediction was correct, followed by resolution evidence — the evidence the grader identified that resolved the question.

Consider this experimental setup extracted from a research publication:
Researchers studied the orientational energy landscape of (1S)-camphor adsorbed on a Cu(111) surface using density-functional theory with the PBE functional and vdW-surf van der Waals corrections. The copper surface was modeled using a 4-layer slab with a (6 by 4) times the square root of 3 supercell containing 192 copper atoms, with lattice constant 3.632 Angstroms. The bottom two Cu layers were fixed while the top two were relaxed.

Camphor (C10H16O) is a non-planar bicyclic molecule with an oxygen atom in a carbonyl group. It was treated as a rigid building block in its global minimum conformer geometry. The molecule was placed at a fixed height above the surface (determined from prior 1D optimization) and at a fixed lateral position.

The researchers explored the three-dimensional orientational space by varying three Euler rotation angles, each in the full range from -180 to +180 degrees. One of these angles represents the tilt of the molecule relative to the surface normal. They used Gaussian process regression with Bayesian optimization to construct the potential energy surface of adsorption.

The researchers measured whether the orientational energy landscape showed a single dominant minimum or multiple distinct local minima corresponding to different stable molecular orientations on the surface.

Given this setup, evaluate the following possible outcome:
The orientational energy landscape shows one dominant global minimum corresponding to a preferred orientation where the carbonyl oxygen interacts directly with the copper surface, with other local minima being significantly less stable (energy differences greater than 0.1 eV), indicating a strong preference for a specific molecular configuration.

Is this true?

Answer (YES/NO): NO